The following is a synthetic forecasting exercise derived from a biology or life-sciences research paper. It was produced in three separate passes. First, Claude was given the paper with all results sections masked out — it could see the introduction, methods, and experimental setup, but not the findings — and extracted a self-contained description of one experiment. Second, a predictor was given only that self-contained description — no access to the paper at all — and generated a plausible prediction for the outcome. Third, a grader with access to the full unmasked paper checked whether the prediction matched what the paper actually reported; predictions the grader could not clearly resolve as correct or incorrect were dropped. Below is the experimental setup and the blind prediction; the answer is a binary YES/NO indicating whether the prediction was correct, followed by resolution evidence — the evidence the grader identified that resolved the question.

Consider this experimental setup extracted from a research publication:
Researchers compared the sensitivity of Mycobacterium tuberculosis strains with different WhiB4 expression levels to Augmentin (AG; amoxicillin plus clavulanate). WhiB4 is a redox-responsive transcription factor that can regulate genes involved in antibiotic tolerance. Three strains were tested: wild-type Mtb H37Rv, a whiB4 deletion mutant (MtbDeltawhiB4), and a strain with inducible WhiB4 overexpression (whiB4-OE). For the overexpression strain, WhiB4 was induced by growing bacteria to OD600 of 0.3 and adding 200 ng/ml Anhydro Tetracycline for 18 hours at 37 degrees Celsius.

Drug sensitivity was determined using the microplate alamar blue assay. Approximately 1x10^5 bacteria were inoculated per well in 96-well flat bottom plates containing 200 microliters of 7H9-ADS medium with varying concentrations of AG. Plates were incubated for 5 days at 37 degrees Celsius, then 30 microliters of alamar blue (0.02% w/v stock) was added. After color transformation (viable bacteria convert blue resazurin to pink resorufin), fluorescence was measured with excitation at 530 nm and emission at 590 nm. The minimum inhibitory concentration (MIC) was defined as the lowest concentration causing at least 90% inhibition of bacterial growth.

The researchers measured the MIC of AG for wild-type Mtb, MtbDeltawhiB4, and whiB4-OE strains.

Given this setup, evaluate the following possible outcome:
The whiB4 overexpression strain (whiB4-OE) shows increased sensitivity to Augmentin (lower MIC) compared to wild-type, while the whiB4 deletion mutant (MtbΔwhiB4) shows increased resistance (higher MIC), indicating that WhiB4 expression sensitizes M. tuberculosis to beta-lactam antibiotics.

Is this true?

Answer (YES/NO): YES